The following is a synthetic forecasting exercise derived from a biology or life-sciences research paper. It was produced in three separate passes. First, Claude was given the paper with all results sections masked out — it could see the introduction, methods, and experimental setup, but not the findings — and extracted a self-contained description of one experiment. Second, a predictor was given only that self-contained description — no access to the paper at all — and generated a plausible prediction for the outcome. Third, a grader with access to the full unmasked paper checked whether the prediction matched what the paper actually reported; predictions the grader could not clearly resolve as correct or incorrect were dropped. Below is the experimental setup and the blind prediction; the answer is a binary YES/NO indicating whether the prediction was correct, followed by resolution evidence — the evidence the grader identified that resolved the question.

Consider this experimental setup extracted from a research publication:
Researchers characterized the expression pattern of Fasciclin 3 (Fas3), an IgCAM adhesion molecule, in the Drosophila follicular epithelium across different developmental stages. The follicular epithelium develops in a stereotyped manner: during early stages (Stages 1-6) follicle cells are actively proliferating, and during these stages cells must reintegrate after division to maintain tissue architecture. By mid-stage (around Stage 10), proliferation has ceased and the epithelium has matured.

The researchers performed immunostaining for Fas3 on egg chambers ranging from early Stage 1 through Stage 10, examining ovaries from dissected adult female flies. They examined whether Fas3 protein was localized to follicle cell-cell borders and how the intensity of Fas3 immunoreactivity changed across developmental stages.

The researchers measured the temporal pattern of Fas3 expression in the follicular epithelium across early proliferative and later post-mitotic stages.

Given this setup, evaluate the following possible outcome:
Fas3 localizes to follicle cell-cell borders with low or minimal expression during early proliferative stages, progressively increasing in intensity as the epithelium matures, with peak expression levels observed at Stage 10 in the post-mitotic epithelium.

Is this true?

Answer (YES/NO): NO